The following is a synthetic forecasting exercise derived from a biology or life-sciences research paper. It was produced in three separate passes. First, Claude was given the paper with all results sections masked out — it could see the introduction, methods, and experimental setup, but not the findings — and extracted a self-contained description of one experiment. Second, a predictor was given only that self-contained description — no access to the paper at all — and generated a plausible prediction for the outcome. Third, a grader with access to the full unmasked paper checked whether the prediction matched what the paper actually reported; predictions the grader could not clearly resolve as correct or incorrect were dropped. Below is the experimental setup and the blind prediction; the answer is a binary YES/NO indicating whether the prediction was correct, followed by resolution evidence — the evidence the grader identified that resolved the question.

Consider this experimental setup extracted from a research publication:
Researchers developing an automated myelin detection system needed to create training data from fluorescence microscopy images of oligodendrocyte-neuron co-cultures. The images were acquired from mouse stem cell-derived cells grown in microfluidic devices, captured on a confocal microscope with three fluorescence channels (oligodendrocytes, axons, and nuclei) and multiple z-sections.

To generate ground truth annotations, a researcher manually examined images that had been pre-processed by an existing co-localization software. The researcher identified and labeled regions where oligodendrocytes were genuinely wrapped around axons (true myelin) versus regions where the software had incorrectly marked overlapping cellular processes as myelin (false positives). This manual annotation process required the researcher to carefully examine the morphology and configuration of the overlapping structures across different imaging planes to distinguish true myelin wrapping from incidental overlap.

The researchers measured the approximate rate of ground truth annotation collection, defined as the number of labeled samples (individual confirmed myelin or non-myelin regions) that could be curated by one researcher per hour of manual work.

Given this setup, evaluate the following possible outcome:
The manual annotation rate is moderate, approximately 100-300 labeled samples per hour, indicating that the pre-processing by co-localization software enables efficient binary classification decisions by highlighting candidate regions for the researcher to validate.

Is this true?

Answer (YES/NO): NO